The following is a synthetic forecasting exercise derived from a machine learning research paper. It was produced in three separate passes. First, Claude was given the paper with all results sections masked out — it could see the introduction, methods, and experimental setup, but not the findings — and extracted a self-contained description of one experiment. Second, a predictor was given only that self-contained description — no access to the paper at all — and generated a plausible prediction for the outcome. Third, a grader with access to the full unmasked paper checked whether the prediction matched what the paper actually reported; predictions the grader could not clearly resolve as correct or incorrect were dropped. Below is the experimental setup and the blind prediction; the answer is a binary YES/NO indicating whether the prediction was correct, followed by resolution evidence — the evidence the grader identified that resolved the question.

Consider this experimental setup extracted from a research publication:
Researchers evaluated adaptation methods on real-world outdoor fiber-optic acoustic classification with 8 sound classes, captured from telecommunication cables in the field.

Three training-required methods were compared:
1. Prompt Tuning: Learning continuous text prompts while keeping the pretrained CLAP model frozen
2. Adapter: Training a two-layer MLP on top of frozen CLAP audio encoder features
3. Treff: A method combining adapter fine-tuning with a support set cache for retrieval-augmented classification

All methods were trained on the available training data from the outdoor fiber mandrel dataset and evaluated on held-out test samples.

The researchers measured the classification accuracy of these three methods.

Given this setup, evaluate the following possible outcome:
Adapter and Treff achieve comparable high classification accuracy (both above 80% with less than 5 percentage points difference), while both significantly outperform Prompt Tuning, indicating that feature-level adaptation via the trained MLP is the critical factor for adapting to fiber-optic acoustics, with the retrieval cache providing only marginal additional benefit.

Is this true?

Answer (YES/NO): YES